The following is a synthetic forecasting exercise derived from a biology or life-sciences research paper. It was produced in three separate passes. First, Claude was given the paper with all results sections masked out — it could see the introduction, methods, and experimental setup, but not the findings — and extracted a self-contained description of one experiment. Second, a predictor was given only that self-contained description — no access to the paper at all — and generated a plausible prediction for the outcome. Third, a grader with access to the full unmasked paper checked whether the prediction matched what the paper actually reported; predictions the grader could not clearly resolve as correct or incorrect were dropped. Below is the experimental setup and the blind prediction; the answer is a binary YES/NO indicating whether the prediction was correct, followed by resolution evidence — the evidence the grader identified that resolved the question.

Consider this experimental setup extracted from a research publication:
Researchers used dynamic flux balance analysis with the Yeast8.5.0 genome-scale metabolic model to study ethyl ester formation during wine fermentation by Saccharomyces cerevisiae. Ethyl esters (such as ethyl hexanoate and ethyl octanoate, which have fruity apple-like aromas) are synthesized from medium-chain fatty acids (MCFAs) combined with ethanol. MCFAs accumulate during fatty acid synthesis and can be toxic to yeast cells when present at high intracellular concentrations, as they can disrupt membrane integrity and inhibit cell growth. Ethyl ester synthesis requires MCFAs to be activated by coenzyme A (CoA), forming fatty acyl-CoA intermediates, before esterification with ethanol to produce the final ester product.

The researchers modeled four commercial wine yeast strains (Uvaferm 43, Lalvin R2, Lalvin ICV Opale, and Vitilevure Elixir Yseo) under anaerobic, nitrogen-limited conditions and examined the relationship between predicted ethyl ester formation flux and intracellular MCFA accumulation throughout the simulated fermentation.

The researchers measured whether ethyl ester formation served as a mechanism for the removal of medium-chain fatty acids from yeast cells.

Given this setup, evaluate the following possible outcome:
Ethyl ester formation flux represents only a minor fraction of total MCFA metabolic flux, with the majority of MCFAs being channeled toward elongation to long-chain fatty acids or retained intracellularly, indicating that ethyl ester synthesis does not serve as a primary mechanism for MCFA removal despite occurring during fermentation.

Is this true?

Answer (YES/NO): NO